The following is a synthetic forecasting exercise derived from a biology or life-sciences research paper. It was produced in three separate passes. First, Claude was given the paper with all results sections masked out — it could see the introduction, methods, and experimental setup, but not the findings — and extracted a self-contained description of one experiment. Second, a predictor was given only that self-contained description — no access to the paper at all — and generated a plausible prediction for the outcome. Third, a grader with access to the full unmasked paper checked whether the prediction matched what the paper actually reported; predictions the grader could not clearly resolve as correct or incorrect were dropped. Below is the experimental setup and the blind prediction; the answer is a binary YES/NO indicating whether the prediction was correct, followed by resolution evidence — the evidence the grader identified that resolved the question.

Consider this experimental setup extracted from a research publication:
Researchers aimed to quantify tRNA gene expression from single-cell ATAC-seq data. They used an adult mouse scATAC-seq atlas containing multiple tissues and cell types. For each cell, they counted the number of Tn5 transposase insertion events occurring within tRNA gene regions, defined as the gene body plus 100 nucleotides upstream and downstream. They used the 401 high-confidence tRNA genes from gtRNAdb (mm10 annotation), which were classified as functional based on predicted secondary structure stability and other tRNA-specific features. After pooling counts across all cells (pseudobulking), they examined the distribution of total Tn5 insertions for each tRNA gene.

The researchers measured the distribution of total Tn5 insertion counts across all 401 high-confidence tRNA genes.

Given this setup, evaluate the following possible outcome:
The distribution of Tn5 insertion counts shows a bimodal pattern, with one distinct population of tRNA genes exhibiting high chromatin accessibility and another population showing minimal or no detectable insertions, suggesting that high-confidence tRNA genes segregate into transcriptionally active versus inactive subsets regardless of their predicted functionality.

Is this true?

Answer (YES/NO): YES